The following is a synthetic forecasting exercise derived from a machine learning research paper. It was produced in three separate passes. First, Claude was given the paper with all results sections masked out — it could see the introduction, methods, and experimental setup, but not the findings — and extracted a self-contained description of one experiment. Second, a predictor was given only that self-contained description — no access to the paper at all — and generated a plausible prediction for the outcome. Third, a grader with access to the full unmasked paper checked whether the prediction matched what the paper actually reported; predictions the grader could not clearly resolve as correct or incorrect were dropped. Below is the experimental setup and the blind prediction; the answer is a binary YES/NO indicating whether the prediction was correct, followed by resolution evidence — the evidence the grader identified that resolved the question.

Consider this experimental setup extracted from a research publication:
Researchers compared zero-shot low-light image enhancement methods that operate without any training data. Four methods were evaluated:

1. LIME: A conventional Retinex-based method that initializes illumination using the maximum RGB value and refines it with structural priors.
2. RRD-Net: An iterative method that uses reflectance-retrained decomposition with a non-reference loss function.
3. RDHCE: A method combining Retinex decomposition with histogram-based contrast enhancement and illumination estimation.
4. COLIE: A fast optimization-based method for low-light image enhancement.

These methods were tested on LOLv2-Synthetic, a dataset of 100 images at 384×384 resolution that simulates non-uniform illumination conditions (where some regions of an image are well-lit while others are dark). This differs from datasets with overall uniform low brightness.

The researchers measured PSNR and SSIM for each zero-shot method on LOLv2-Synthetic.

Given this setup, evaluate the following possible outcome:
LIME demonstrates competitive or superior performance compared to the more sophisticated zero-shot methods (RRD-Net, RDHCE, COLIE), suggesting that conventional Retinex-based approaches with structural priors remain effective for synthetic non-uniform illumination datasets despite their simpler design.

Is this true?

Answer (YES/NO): YES